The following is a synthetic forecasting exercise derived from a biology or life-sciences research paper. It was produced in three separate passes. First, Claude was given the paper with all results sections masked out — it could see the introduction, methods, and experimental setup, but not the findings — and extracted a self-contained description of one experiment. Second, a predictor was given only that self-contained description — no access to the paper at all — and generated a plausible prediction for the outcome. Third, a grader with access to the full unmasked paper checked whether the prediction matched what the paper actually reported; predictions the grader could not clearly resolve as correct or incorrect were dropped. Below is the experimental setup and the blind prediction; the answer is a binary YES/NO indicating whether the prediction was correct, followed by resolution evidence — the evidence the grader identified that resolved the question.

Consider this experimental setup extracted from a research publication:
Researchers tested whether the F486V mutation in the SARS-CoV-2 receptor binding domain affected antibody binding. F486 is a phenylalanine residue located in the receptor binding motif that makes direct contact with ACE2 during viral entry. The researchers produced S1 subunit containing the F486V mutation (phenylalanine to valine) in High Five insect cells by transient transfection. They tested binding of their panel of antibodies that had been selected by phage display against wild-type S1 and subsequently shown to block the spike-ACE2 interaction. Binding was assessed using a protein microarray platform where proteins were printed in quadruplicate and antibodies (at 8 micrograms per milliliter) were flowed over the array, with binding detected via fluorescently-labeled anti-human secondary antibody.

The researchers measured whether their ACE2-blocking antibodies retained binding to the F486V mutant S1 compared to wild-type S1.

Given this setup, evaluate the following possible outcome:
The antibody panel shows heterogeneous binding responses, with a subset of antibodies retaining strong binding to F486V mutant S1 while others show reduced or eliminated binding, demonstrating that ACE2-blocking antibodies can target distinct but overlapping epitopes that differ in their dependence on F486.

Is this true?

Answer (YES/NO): NO